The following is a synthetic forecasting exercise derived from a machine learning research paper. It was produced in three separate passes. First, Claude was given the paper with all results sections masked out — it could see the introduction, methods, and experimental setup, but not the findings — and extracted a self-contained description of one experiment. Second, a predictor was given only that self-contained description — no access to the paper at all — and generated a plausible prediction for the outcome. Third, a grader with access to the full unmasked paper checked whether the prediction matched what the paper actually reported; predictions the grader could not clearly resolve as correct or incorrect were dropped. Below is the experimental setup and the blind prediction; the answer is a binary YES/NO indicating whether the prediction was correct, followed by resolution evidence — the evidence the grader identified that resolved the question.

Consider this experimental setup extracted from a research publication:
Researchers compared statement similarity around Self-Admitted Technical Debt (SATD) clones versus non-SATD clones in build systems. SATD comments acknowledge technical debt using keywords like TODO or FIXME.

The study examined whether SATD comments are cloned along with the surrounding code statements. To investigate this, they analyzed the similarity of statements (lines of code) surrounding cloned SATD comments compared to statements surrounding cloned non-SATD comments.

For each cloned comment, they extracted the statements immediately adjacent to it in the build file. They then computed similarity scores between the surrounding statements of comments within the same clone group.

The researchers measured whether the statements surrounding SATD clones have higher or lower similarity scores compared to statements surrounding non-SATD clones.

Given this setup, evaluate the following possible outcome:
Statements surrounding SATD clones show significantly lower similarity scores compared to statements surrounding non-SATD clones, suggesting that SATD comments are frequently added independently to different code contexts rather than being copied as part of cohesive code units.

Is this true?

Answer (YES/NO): YES